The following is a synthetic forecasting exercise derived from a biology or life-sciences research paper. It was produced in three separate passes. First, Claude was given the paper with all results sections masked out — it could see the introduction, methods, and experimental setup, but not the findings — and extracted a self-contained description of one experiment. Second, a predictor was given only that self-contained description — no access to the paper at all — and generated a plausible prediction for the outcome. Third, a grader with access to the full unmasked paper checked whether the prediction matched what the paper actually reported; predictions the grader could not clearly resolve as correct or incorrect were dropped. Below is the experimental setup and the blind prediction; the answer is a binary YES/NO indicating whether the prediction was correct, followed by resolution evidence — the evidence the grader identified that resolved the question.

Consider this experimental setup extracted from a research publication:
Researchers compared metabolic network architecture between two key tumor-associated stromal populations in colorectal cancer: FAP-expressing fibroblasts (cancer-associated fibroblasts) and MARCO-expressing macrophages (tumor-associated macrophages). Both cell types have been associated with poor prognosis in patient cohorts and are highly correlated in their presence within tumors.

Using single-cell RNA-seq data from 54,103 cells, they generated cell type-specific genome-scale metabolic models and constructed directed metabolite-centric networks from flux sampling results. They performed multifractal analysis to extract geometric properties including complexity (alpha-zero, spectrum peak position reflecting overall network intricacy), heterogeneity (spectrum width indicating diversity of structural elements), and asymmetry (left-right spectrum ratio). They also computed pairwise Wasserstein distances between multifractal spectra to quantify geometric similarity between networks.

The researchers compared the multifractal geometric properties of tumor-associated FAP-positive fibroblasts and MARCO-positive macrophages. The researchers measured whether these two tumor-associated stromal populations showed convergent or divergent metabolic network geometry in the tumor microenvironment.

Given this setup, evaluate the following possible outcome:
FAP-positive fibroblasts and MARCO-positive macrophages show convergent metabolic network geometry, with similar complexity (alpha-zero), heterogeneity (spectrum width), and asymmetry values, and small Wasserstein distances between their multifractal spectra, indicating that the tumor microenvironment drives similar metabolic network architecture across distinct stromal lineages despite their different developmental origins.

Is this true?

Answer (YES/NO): NO